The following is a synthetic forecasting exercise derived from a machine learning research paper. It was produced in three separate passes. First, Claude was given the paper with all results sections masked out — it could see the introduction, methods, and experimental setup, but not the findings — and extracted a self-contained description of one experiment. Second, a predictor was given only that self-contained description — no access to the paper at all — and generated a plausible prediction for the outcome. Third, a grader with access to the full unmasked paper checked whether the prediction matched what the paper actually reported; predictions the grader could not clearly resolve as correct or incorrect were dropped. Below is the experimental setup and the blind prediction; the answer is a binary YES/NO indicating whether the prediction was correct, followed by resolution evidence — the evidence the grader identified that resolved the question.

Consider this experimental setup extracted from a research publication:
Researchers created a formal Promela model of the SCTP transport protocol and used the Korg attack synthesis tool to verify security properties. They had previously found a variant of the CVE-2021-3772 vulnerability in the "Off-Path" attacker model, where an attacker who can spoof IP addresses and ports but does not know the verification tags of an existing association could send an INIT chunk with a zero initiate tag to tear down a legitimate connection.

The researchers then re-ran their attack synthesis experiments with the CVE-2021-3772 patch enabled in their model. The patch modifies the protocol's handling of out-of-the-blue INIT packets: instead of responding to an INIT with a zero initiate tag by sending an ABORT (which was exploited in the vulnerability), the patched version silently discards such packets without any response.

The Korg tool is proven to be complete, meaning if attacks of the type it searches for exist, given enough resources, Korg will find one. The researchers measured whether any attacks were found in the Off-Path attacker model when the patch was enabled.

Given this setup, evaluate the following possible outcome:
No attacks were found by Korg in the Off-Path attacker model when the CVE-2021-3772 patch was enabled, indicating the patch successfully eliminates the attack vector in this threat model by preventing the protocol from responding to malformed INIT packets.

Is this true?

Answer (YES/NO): YES